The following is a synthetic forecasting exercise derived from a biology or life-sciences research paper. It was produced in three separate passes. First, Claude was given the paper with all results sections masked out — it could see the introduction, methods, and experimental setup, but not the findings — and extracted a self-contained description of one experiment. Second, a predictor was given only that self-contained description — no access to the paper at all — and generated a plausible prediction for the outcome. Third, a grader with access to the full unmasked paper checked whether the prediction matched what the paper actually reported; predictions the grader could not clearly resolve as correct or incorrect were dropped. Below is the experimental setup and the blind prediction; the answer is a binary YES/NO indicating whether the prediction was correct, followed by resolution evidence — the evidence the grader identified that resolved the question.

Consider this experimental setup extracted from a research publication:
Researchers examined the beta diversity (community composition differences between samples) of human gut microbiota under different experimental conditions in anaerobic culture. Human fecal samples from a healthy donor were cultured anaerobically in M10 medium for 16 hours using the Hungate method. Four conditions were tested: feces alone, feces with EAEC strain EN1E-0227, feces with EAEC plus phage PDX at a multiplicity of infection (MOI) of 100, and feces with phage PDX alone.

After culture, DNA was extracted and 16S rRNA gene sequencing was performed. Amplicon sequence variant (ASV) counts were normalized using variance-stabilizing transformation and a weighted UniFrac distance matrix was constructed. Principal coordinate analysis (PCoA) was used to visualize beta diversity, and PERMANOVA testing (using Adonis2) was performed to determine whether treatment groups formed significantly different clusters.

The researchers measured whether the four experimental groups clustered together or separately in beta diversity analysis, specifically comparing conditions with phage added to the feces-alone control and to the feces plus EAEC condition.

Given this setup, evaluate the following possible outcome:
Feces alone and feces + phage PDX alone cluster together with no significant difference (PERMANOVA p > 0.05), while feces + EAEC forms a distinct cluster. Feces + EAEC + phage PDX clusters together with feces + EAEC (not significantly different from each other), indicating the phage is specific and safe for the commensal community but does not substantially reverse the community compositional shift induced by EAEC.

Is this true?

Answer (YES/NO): NO